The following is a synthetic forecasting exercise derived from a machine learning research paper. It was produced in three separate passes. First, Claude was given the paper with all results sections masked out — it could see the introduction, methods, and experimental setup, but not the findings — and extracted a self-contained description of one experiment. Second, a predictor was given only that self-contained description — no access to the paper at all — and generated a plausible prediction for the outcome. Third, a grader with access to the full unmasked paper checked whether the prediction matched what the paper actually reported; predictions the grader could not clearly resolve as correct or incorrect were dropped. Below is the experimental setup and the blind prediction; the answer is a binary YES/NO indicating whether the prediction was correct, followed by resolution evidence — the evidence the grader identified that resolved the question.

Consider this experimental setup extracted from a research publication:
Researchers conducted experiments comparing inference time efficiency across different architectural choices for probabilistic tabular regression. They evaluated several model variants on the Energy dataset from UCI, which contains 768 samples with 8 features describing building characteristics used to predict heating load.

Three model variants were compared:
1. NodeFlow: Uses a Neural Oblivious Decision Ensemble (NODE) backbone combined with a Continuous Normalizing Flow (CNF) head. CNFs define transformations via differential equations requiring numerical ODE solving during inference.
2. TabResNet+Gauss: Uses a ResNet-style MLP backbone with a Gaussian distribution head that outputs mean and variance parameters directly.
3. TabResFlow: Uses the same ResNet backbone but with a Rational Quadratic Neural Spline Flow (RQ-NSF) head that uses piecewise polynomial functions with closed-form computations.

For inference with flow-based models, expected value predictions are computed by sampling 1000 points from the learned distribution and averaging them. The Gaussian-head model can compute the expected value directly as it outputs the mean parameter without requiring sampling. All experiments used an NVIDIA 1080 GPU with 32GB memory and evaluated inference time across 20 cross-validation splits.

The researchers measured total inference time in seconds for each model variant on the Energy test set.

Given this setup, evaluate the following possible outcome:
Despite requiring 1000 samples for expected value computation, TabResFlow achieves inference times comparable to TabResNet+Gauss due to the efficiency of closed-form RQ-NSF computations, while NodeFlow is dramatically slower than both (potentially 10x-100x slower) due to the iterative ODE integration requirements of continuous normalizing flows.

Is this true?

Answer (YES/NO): NO